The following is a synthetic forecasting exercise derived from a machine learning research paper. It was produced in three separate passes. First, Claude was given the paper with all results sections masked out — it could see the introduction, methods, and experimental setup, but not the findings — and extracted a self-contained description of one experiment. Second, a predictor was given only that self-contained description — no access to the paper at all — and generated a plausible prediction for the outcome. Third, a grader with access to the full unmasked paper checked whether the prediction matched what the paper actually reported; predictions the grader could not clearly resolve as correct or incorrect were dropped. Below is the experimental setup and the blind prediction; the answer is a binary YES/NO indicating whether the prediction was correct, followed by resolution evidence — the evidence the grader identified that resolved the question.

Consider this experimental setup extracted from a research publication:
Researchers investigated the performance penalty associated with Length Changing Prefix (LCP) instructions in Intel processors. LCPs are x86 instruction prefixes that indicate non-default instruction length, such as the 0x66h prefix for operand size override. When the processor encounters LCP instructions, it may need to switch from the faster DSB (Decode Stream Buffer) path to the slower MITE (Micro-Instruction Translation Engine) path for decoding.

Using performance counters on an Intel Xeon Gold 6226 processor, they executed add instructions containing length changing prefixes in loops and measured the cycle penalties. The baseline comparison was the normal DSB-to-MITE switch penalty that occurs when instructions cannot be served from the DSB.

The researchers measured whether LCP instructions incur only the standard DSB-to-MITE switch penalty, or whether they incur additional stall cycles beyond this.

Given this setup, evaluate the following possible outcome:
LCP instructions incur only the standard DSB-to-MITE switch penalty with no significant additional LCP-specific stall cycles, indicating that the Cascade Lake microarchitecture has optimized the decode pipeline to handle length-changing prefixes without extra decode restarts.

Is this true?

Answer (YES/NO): NO